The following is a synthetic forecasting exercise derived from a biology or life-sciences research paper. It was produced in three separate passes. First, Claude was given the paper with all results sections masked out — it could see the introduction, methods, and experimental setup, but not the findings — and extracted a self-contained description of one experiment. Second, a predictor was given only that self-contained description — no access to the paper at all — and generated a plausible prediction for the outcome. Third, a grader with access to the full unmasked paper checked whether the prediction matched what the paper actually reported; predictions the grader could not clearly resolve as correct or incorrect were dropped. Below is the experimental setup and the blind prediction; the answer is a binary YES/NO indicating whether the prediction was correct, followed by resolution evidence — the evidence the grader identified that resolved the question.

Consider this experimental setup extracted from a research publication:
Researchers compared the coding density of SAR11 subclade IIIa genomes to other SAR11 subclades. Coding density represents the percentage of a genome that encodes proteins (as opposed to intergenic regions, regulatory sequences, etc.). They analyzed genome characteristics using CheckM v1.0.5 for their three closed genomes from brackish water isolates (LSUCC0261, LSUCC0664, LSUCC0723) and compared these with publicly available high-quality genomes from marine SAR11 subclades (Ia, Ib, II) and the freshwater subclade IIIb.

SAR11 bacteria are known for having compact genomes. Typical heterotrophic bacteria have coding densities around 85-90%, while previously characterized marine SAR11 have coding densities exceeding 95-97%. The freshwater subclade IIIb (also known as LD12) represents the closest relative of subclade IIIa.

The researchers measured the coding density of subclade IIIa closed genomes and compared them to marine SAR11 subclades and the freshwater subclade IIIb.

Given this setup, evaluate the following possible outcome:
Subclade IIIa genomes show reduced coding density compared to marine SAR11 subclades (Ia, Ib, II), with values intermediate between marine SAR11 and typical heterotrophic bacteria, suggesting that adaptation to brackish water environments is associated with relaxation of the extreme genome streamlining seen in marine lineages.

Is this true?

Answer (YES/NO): NO